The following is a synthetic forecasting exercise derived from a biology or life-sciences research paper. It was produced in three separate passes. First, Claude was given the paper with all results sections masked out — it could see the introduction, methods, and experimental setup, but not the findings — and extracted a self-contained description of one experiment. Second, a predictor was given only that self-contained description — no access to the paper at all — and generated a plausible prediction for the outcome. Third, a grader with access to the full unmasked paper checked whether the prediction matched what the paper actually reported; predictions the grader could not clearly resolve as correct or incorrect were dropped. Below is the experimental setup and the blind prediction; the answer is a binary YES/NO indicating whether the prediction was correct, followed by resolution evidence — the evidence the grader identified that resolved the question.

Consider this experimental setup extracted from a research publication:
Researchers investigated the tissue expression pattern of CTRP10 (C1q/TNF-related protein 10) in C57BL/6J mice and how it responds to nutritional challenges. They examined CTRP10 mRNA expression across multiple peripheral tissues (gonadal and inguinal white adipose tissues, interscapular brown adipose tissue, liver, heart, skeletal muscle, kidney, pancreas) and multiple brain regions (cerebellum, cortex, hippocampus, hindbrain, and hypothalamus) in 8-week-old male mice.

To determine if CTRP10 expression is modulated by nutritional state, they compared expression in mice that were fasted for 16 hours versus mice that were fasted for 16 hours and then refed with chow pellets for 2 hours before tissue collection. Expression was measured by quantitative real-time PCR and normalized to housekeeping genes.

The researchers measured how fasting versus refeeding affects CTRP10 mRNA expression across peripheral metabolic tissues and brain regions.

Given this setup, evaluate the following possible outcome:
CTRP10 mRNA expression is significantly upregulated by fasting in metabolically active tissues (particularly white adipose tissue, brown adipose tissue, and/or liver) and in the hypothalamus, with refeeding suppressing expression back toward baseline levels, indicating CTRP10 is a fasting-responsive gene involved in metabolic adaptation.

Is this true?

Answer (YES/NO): NO